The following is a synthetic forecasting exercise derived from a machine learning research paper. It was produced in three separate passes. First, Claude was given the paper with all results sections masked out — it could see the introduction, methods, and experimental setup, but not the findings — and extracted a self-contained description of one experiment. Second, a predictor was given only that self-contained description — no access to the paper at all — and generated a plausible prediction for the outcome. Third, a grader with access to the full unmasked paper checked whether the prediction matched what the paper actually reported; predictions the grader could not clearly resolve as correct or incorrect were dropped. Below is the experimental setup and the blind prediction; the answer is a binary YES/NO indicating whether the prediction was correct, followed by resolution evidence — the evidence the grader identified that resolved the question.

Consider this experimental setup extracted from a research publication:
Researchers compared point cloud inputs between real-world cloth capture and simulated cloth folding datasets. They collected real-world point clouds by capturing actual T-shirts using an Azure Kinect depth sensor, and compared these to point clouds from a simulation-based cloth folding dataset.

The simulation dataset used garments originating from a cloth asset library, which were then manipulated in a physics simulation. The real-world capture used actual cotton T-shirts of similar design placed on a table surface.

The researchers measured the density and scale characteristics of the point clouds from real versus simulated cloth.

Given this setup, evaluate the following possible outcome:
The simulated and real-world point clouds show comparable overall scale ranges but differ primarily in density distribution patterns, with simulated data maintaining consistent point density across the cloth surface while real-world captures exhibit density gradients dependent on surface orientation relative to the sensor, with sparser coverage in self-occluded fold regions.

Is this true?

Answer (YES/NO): NO